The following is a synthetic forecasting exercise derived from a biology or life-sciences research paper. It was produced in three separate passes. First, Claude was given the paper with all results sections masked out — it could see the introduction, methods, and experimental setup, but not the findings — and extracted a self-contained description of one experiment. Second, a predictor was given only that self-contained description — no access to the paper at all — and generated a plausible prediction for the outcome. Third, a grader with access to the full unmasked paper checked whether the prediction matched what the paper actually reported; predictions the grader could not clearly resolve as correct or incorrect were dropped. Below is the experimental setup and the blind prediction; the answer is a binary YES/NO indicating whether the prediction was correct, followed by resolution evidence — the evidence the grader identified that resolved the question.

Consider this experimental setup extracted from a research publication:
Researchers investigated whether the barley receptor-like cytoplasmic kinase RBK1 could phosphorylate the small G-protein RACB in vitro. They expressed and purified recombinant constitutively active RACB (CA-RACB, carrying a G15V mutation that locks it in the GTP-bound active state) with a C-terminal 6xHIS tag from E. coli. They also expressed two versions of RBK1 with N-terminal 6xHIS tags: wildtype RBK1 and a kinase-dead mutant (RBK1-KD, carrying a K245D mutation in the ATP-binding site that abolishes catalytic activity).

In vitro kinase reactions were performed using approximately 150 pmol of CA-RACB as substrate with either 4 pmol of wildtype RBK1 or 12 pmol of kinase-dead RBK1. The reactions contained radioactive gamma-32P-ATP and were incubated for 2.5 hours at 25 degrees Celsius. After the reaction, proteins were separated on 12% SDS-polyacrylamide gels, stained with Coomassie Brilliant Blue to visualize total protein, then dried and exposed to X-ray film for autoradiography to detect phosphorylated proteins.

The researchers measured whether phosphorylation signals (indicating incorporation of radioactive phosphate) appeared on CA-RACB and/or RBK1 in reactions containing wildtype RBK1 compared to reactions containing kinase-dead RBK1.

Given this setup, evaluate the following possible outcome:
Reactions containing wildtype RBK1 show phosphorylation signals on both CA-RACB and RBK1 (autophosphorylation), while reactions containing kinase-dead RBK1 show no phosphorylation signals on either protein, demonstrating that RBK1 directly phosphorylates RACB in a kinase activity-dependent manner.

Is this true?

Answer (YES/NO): YES